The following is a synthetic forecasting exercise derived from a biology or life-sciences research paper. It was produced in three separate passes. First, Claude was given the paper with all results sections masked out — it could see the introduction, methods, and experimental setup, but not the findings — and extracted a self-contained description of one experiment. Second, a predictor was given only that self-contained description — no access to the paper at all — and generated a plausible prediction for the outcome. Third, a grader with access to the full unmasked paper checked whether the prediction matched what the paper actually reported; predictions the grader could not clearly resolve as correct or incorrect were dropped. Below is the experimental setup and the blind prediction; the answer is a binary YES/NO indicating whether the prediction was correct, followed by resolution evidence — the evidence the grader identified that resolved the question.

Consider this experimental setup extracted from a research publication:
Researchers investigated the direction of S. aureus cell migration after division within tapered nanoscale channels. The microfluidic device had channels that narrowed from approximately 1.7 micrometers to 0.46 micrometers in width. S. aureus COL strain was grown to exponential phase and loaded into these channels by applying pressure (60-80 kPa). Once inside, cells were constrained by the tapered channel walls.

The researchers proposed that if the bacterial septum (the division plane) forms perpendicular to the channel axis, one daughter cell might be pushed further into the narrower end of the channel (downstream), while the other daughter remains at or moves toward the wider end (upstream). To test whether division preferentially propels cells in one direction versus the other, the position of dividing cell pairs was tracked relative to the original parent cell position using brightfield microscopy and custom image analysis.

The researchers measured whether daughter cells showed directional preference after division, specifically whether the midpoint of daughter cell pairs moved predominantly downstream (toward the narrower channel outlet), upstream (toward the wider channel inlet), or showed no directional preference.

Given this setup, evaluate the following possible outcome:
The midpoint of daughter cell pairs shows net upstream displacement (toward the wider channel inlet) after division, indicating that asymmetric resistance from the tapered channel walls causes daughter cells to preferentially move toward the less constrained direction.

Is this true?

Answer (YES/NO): YES